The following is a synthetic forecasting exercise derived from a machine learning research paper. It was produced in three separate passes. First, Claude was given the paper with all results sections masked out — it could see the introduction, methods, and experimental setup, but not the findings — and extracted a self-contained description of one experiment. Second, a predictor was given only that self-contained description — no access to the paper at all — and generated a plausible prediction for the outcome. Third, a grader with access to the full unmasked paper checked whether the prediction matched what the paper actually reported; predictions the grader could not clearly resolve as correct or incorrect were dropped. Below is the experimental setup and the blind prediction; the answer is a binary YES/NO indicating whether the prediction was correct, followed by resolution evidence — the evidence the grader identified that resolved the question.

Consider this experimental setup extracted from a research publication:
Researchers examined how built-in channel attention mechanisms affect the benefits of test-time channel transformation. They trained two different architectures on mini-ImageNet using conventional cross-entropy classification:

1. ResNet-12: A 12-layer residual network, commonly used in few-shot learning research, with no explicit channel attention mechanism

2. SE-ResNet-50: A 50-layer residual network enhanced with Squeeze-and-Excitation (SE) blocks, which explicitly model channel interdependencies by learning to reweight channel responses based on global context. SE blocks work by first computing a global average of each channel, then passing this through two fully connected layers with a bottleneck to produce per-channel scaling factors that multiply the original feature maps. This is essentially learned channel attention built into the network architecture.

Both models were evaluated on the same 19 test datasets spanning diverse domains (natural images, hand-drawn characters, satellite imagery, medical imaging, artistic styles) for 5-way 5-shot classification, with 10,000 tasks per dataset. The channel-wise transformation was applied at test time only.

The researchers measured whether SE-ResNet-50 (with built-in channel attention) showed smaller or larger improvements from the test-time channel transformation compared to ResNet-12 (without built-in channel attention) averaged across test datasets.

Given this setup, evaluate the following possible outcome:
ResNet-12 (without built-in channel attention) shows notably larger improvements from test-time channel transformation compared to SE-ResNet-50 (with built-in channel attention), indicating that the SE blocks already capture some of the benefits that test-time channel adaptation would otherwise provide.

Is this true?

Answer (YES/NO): YES